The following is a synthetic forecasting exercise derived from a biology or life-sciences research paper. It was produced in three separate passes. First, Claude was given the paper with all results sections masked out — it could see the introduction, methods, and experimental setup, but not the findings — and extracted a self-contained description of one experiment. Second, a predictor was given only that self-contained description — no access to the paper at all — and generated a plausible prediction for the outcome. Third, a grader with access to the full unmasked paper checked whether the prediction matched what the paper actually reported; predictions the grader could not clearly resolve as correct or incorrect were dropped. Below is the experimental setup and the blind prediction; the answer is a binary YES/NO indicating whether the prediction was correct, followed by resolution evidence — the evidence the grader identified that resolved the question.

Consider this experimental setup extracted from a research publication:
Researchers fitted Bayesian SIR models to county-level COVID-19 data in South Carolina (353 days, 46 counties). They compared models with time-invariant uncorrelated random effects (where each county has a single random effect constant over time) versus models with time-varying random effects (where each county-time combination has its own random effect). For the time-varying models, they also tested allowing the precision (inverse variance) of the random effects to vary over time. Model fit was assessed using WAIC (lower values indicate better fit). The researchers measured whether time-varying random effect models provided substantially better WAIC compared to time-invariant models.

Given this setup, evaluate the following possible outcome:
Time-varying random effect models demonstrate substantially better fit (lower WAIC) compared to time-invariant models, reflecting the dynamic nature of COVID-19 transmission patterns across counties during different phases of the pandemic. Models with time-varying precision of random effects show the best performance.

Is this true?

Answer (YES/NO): YES